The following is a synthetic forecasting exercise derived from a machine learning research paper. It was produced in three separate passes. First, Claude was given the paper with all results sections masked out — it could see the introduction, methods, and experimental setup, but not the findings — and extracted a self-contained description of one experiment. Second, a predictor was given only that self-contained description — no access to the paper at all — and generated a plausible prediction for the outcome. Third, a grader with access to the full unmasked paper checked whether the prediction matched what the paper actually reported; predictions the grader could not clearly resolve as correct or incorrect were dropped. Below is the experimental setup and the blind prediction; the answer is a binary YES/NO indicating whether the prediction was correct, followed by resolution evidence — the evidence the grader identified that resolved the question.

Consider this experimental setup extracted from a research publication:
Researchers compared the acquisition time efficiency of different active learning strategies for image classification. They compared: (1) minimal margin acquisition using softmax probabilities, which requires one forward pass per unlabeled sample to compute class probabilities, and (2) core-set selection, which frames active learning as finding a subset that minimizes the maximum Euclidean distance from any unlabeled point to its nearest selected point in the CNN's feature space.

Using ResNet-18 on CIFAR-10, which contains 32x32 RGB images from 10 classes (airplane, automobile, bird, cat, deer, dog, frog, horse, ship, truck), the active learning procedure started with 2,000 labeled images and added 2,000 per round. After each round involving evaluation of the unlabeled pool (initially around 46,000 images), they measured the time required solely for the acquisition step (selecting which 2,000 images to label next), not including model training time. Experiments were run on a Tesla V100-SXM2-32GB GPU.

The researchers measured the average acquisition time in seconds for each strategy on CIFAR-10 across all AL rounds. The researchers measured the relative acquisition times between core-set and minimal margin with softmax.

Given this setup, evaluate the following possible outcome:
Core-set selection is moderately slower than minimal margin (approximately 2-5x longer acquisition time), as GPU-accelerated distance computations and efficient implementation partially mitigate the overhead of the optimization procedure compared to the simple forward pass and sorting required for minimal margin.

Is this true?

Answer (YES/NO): NO